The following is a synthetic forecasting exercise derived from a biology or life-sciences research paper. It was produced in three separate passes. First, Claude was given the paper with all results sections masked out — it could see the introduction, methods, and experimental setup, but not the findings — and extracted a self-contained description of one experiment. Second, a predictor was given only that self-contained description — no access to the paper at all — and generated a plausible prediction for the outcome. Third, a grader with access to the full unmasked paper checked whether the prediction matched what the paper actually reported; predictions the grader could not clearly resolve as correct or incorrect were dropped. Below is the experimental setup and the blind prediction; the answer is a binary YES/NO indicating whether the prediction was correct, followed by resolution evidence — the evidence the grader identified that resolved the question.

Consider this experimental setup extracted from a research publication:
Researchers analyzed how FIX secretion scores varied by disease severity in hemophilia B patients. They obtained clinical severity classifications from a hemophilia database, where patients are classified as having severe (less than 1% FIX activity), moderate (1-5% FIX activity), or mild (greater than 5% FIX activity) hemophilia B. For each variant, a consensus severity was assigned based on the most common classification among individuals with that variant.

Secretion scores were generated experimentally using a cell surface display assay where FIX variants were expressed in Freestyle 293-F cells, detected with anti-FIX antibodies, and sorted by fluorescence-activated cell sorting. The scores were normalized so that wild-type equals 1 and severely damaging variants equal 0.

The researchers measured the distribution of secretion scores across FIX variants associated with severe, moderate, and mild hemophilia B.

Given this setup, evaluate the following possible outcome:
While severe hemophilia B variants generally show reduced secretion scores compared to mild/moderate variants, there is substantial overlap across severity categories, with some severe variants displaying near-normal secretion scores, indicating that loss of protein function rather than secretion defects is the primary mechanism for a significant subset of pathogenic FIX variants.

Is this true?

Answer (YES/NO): YES